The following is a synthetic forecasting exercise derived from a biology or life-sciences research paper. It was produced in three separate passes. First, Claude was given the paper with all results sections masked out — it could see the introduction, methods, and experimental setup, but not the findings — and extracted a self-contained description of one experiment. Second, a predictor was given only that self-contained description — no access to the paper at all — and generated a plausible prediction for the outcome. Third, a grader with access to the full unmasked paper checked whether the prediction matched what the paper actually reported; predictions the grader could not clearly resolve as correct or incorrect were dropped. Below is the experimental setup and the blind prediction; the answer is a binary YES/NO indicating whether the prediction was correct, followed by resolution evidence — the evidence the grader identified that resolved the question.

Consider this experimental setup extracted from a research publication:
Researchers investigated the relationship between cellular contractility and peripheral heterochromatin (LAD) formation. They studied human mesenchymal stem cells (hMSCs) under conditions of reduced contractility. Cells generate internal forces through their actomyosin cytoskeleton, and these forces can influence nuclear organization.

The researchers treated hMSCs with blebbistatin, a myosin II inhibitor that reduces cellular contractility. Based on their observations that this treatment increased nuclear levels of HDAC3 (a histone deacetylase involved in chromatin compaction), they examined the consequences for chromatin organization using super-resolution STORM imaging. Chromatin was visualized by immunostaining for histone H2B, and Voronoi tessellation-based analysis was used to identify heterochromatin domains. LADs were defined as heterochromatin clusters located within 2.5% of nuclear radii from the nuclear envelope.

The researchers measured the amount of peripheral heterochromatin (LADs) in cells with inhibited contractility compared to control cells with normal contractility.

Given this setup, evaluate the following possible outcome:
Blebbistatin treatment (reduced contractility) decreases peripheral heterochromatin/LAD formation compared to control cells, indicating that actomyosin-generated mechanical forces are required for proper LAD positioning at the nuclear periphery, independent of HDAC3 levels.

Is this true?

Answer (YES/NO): NO